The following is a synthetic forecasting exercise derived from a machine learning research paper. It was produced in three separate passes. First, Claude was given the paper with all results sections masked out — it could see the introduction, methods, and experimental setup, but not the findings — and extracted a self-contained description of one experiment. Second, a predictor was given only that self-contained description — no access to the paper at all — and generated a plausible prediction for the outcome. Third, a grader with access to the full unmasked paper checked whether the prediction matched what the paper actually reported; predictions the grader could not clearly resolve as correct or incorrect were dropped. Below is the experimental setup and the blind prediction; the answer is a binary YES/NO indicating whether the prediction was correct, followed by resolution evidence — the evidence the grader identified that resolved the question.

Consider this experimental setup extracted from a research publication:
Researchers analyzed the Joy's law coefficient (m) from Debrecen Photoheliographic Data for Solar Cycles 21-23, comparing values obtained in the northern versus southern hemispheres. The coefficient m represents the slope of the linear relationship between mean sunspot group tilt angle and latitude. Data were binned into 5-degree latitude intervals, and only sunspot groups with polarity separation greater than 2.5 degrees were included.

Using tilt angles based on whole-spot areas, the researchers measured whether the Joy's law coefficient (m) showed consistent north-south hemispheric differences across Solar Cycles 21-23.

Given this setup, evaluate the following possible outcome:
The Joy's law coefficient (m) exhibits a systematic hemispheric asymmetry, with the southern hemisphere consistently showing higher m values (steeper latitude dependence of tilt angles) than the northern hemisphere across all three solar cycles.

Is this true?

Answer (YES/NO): NO